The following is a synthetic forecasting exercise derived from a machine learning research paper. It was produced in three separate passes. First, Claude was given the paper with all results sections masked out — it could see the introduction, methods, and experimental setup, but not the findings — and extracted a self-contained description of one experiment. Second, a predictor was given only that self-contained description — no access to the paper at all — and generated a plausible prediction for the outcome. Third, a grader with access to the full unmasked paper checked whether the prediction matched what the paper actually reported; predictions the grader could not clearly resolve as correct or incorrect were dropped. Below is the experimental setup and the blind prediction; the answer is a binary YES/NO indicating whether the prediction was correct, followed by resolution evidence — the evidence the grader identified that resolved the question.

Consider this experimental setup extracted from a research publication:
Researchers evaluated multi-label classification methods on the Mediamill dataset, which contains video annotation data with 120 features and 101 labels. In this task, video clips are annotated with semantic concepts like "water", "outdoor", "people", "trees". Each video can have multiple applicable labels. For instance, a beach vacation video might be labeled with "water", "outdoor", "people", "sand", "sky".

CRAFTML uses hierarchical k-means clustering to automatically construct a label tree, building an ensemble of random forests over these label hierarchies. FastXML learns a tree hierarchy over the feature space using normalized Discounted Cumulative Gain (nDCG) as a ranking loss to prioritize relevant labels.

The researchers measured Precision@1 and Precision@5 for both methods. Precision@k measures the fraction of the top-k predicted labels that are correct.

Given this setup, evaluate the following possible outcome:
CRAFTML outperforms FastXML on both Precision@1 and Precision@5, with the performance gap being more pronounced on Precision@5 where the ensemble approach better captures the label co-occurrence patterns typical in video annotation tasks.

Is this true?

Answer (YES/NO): NO